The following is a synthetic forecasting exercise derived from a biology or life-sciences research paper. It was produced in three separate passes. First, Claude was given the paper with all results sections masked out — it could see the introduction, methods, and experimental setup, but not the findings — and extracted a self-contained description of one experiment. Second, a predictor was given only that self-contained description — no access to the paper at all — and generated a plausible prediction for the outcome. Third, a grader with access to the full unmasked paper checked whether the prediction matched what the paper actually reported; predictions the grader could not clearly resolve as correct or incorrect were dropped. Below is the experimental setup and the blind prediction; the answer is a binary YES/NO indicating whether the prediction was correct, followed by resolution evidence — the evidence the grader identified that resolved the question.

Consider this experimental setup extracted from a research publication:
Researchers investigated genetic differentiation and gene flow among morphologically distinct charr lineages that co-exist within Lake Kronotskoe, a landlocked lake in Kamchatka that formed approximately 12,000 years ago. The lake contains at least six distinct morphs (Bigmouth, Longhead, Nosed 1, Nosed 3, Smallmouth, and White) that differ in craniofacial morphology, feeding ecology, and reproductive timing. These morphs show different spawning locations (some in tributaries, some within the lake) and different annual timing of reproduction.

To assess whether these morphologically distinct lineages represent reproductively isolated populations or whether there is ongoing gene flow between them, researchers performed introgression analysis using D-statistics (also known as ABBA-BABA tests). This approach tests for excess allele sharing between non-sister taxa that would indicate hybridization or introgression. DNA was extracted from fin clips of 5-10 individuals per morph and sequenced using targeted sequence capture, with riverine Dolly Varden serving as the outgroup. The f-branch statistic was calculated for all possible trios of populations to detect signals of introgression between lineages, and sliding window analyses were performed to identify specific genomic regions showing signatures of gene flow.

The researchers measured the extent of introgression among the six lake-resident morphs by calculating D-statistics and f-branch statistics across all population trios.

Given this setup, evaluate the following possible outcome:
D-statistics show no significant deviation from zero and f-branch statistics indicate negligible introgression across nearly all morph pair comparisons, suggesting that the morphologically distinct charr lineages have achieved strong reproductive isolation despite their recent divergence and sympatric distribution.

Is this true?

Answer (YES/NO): NO